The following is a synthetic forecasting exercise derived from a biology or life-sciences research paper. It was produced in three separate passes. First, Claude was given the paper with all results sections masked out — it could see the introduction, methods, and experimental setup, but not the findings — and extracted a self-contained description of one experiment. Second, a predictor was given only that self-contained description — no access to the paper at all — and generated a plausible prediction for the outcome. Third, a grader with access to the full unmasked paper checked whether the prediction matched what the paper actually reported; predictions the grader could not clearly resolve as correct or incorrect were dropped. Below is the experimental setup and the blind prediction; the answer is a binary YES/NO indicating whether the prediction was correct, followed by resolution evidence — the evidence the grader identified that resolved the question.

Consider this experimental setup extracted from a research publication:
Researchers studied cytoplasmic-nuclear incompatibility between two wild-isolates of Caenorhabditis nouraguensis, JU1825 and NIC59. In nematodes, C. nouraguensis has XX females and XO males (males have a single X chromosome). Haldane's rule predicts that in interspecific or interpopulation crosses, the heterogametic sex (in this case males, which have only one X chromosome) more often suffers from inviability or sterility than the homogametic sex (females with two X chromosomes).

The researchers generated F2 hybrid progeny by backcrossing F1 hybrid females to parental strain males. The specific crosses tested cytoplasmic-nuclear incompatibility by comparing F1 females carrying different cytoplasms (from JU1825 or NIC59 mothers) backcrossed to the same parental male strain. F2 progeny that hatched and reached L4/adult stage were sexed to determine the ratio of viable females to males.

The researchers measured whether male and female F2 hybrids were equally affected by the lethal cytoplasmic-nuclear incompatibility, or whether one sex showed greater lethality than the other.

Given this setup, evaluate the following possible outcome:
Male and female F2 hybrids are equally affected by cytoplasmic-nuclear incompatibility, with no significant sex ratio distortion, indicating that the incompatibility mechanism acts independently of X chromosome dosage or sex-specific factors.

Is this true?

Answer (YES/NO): YES